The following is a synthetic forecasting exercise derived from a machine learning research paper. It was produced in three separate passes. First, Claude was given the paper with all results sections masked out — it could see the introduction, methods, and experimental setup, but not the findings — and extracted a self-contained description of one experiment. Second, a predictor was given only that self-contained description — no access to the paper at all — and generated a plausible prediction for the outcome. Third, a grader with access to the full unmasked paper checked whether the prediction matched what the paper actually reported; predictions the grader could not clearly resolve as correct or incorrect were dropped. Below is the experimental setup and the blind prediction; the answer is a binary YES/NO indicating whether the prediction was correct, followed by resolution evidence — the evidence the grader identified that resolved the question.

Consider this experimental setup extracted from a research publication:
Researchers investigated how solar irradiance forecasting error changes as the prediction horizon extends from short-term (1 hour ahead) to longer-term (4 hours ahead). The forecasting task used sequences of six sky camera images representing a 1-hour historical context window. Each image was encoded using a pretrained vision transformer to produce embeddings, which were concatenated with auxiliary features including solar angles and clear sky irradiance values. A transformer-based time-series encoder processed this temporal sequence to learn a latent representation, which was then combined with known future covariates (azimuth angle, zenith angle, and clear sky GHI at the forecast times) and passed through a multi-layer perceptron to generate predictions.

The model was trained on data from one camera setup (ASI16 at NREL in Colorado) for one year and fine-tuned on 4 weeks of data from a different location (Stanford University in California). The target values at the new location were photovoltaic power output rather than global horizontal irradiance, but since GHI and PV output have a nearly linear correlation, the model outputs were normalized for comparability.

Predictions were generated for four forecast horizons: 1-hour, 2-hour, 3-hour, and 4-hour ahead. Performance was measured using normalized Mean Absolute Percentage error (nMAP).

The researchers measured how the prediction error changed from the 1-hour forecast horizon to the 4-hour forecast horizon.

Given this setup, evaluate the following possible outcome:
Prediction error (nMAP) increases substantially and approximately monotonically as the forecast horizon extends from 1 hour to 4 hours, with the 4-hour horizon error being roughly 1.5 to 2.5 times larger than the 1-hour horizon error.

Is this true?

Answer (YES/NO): NO